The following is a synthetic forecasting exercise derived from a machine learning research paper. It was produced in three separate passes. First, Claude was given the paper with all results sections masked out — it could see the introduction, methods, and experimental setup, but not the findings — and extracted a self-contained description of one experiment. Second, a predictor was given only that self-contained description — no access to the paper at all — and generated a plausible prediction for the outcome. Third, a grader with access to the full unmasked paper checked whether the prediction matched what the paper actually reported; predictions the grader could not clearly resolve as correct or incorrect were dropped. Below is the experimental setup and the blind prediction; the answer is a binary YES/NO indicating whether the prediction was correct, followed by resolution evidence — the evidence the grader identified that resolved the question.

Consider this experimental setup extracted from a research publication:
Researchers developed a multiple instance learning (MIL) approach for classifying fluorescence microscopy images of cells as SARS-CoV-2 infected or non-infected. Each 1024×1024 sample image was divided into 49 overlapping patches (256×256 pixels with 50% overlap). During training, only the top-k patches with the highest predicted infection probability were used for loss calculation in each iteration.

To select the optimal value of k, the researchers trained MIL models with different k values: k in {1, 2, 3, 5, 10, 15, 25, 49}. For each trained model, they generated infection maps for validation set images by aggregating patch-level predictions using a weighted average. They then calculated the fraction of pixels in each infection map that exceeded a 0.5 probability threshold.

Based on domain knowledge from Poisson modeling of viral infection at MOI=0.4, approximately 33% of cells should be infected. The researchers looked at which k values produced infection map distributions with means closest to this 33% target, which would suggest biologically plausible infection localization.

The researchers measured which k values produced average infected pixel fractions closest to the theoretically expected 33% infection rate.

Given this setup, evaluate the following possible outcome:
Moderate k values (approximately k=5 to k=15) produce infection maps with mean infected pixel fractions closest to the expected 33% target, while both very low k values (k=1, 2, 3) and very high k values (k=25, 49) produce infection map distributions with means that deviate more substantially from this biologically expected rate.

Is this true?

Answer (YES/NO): NO